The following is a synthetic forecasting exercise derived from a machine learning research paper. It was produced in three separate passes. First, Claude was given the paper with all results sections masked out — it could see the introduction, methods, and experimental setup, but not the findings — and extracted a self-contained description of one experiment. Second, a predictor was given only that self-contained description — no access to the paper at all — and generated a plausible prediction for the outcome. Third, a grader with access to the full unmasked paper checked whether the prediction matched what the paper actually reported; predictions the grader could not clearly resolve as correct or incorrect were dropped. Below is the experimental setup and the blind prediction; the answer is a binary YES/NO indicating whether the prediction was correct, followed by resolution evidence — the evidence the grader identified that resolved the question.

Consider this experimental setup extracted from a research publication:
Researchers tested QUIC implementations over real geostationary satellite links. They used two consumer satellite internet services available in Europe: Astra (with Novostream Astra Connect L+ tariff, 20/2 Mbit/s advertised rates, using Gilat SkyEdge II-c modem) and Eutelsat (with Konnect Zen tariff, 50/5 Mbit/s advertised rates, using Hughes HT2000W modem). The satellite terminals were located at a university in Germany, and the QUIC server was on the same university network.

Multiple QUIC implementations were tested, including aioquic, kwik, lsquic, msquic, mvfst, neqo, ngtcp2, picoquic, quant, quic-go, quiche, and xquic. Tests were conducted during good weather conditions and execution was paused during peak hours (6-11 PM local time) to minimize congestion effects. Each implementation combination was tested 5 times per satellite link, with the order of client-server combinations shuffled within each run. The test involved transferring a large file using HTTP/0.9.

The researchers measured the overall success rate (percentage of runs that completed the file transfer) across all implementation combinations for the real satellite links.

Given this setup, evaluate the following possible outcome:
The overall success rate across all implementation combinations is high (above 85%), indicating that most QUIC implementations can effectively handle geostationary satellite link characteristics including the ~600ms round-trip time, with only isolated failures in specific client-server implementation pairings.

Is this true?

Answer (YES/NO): NO